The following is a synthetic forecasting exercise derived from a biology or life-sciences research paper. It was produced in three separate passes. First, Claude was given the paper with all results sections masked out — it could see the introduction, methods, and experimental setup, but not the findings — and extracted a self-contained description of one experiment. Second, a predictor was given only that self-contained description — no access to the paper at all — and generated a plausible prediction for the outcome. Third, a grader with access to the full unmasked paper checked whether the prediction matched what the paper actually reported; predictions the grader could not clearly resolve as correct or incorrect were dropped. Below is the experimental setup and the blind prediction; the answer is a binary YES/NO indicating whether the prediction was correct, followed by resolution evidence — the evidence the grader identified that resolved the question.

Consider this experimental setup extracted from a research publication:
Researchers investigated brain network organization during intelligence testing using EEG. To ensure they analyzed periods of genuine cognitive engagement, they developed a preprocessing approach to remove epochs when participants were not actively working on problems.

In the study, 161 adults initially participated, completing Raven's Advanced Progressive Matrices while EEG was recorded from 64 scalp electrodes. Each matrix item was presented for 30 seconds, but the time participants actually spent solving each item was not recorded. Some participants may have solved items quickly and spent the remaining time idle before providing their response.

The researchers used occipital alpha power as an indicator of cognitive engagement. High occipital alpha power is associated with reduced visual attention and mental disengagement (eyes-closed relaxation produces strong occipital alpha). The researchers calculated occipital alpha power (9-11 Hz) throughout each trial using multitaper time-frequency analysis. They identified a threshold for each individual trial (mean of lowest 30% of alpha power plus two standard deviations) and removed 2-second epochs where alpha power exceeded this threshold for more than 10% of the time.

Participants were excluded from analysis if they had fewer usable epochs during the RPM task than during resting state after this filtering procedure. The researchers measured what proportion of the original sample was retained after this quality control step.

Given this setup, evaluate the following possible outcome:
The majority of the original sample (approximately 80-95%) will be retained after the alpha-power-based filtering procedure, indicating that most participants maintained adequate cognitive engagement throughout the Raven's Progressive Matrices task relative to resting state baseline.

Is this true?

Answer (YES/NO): YES